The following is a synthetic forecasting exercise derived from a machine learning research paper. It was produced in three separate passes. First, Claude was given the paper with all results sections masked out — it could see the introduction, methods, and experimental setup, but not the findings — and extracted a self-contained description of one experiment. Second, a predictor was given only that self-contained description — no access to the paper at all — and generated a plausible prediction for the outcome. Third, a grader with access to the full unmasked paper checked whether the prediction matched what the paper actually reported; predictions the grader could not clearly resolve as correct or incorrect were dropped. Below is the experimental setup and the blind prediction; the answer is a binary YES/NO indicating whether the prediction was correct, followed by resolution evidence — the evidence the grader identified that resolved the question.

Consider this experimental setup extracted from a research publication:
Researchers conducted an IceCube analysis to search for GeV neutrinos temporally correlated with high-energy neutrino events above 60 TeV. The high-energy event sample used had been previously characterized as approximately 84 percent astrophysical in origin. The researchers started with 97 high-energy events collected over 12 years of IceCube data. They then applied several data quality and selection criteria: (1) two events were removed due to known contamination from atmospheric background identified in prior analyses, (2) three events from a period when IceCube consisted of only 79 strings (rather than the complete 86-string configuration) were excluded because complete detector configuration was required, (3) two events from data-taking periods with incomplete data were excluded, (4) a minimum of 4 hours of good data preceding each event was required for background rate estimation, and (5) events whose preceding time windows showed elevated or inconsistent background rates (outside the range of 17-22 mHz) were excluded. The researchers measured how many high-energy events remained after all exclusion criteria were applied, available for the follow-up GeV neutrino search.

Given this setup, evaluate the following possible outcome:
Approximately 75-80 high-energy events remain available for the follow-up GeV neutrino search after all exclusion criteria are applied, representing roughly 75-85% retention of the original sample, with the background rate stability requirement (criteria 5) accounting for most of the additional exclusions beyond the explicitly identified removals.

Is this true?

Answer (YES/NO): NO